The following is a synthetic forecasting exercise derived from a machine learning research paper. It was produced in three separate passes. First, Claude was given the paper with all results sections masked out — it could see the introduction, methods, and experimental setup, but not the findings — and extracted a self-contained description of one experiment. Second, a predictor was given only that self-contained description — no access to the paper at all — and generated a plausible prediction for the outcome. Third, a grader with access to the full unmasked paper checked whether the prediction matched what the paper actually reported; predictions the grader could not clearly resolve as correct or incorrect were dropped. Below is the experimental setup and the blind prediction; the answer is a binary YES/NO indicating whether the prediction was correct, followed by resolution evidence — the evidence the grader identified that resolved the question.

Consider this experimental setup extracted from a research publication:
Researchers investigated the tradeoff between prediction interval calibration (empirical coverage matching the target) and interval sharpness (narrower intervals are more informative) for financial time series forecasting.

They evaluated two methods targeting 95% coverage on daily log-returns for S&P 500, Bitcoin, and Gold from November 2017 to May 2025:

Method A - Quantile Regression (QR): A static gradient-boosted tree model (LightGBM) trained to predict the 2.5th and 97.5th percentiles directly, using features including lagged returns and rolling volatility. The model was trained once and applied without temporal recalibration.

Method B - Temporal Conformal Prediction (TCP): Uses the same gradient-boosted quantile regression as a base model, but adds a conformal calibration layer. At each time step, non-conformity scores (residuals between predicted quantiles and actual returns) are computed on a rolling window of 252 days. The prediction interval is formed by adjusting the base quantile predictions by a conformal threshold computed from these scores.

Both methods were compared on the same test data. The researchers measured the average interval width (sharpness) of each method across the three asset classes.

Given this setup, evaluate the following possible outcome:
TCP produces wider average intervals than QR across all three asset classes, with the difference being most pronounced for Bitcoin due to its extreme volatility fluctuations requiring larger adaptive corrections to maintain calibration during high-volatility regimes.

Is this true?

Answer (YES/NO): YES